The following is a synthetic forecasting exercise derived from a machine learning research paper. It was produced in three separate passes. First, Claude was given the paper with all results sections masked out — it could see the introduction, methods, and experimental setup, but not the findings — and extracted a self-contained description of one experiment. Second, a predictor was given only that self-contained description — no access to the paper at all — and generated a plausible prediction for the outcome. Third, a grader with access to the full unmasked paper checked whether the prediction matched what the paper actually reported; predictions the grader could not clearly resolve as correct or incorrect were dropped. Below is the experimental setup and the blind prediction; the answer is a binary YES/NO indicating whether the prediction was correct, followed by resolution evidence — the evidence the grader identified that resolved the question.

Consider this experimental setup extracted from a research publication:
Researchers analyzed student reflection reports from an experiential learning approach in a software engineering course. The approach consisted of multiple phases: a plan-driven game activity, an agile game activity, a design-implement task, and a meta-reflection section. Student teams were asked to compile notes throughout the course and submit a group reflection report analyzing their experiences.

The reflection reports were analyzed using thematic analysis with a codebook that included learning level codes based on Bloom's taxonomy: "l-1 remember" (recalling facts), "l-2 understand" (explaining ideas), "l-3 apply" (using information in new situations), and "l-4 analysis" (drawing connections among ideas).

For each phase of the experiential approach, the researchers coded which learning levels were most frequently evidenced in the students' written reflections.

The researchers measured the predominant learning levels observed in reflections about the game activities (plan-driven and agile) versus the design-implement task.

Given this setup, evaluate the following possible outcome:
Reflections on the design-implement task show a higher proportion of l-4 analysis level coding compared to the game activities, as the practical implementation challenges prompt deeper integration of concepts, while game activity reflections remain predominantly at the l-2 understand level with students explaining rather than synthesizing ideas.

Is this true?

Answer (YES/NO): NO